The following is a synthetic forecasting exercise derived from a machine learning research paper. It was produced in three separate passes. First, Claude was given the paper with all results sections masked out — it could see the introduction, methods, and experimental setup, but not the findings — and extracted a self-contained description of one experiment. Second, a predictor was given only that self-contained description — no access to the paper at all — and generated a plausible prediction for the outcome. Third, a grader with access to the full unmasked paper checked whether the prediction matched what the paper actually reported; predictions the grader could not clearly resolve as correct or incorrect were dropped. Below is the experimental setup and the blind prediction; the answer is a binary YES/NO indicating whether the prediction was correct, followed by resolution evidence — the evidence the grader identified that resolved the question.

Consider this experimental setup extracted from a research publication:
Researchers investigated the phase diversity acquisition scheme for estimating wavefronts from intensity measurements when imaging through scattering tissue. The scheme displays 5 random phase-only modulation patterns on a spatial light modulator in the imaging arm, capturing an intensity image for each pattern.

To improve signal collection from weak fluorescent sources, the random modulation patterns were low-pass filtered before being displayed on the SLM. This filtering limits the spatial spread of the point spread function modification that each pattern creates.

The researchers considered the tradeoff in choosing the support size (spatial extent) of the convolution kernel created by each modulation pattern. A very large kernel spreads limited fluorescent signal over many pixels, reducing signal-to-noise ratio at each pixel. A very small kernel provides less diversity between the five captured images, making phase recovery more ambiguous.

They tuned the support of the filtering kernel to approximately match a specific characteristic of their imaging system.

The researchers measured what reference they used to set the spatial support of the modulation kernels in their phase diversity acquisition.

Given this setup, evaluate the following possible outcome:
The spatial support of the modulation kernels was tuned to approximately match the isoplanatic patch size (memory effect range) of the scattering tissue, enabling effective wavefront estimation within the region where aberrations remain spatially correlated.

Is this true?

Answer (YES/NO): NO